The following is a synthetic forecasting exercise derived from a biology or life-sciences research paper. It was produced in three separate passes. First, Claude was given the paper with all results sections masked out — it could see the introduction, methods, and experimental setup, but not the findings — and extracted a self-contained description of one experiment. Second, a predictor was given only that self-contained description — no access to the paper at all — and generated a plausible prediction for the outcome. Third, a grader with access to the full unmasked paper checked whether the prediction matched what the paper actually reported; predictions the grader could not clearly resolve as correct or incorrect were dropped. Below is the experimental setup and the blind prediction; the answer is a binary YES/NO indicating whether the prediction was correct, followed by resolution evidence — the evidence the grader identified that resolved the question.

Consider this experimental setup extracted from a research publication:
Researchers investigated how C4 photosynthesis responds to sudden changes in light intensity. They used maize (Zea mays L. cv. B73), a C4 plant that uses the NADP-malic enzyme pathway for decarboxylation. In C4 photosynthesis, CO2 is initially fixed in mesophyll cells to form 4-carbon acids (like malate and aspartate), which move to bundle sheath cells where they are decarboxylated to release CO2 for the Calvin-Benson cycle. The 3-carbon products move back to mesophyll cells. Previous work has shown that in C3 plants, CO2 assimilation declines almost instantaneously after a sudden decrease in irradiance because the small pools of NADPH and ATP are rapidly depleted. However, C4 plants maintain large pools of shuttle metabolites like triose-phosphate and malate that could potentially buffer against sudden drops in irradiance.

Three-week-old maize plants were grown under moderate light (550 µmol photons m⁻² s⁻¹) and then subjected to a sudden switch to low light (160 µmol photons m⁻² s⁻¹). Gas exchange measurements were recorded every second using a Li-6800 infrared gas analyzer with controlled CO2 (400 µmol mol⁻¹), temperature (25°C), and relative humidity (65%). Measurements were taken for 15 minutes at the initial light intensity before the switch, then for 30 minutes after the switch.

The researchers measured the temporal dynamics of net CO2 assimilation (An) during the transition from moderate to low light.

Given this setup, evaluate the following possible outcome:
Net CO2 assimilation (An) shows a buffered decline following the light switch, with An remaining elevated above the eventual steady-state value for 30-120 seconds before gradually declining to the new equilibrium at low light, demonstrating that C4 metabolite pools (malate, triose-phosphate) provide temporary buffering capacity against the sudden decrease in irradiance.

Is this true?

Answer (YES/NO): NO